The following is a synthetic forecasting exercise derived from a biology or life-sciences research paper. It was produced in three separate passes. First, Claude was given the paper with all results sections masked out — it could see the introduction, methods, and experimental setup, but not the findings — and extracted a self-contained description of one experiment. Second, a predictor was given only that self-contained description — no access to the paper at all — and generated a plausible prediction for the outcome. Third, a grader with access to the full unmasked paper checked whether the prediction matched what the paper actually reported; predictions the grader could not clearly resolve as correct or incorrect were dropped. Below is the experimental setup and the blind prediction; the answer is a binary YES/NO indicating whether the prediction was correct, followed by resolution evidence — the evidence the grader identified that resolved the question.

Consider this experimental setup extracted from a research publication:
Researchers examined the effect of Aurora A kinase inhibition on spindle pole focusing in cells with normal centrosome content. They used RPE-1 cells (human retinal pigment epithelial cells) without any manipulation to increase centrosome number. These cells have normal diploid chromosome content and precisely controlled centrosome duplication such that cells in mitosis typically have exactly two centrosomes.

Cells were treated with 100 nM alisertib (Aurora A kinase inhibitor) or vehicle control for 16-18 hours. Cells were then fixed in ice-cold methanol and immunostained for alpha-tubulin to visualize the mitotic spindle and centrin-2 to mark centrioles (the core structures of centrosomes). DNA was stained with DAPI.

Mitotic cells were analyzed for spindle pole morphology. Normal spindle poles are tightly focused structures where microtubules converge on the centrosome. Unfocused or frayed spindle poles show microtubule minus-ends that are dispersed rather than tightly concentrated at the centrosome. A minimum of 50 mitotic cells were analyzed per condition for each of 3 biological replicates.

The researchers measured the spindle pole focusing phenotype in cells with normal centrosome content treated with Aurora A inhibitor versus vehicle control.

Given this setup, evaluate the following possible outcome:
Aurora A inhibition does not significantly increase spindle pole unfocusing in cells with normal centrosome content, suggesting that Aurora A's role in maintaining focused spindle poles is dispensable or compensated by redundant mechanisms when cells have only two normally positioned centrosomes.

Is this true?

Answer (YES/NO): NO